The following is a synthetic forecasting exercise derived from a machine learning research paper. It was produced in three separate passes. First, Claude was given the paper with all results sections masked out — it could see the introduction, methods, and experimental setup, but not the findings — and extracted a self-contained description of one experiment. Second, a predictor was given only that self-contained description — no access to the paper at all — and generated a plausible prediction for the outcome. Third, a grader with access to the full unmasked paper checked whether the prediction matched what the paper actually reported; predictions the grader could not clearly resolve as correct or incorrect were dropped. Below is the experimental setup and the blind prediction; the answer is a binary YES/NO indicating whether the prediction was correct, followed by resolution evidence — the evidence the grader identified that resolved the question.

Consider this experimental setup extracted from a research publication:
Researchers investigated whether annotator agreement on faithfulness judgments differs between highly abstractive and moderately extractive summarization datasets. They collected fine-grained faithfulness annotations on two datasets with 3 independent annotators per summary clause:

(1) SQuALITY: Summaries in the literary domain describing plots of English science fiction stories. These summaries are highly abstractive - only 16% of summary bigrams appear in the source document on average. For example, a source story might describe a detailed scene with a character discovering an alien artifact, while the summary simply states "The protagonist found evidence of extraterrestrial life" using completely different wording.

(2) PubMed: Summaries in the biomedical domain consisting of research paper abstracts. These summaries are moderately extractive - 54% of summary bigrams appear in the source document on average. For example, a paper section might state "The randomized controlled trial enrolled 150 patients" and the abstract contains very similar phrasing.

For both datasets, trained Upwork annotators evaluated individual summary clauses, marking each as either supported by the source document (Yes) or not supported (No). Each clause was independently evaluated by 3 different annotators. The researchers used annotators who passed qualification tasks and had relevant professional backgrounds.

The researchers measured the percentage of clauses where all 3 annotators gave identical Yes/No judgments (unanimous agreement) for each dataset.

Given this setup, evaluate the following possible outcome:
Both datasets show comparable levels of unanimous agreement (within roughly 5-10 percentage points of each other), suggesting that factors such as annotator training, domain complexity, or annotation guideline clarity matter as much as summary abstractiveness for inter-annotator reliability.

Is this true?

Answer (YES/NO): YES